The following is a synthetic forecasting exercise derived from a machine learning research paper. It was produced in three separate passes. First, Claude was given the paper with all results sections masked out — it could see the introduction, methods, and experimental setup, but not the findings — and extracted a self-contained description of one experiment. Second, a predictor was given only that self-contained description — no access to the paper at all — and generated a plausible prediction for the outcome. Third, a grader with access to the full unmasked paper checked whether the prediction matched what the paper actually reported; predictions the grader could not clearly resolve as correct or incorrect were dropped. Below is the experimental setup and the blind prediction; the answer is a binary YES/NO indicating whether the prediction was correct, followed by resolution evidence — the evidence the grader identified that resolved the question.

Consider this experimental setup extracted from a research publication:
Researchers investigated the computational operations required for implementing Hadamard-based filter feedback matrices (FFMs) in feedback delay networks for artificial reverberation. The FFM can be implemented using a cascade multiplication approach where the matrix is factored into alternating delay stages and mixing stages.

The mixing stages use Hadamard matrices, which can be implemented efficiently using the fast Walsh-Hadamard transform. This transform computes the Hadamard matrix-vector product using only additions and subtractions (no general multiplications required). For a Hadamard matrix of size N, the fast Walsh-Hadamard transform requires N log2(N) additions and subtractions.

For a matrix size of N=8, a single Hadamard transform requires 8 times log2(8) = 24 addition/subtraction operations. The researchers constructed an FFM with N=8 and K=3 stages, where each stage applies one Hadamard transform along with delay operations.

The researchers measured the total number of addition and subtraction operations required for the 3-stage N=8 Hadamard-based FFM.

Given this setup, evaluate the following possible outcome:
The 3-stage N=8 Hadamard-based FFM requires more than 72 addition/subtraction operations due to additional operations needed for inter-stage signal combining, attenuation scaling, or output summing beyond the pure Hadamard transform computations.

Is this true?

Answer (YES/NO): NO